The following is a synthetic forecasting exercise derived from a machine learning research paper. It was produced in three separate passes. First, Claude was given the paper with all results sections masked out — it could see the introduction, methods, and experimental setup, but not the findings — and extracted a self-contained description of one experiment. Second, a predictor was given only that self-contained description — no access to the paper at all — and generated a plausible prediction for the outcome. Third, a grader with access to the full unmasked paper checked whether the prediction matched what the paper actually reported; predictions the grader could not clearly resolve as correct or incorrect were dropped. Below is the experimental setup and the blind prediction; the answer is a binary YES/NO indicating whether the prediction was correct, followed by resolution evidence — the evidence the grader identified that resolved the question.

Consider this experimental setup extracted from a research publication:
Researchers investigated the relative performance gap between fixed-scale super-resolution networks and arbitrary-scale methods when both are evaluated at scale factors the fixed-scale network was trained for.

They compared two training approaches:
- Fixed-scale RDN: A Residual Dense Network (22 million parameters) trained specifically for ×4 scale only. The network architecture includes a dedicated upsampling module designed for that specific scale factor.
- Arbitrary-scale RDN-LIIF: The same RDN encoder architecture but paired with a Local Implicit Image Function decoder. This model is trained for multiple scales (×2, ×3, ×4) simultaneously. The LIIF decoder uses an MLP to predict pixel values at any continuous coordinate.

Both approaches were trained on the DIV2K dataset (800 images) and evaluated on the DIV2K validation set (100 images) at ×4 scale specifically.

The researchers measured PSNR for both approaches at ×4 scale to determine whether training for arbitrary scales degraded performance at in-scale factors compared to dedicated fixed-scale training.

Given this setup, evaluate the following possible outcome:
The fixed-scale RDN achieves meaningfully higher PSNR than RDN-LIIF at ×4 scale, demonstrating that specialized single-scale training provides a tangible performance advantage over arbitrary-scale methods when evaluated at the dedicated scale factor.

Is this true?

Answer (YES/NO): NO